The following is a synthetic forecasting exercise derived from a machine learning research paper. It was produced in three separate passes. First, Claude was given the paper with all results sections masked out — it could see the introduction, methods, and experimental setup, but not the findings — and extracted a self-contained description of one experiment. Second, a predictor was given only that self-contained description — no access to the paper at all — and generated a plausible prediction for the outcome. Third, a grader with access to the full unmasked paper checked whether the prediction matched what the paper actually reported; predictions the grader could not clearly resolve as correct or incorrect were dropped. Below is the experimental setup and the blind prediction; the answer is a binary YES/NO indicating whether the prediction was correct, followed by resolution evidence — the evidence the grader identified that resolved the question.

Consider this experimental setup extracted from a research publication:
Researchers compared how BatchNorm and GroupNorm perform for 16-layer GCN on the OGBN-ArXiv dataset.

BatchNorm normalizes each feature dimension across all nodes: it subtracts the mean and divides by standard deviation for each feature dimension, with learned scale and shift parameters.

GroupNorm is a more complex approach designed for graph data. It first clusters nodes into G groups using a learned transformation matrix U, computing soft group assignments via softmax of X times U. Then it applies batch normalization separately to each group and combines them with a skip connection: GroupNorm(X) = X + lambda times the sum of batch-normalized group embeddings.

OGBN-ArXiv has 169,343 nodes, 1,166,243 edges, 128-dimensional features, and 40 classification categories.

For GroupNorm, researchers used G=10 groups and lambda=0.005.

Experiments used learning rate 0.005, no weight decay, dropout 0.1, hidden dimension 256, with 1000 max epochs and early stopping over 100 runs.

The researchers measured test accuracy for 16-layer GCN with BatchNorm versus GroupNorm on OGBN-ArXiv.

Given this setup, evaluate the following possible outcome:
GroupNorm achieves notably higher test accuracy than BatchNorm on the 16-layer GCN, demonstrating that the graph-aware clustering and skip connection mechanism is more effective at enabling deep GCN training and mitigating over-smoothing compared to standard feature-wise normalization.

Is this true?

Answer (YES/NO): NO